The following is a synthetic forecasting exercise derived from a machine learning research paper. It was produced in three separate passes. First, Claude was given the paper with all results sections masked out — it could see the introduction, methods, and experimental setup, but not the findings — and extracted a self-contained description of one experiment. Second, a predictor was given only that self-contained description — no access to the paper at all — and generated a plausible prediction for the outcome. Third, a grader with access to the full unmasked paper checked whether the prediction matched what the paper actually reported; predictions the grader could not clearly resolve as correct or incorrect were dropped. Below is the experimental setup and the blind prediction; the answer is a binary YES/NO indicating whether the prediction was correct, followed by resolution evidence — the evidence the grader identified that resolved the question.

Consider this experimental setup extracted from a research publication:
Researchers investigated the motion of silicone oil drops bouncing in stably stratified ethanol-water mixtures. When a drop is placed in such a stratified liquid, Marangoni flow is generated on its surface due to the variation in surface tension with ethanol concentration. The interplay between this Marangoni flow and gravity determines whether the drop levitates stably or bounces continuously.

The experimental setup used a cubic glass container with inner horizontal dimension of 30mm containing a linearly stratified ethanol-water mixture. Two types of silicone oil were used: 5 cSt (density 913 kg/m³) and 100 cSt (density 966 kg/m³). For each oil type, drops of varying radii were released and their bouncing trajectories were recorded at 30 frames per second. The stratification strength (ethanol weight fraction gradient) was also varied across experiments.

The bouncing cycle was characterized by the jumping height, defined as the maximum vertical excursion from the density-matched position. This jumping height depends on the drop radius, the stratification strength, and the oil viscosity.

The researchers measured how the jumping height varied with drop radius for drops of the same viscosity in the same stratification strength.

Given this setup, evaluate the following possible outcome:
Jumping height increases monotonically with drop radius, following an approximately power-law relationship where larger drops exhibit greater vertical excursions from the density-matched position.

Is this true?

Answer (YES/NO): NO